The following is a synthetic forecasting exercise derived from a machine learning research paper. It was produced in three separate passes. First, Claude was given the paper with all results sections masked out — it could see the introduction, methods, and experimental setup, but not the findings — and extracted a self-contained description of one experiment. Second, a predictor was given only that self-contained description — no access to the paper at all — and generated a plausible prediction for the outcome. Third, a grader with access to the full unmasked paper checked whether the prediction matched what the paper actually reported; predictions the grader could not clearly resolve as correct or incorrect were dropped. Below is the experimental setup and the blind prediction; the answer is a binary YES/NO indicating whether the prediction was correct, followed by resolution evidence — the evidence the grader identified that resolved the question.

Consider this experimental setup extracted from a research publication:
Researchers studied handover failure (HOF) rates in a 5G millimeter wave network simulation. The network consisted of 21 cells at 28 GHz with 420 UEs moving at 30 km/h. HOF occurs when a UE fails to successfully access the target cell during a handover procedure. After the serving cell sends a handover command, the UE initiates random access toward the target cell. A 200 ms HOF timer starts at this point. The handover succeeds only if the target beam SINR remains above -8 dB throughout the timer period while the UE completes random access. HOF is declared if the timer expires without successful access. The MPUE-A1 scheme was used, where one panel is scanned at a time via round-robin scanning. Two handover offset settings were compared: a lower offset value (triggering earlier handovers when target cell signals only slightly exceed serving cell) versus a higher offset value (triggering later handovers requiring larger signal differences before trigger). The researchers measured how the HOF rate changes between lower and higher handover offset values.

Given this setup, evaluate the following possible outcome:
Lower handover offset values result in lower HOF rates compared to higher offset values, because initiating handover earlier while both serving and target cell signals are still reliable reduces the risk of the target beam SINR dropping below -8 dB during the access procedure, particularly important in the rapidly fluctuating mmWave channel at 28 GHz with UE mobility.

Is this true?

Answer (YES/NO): YES